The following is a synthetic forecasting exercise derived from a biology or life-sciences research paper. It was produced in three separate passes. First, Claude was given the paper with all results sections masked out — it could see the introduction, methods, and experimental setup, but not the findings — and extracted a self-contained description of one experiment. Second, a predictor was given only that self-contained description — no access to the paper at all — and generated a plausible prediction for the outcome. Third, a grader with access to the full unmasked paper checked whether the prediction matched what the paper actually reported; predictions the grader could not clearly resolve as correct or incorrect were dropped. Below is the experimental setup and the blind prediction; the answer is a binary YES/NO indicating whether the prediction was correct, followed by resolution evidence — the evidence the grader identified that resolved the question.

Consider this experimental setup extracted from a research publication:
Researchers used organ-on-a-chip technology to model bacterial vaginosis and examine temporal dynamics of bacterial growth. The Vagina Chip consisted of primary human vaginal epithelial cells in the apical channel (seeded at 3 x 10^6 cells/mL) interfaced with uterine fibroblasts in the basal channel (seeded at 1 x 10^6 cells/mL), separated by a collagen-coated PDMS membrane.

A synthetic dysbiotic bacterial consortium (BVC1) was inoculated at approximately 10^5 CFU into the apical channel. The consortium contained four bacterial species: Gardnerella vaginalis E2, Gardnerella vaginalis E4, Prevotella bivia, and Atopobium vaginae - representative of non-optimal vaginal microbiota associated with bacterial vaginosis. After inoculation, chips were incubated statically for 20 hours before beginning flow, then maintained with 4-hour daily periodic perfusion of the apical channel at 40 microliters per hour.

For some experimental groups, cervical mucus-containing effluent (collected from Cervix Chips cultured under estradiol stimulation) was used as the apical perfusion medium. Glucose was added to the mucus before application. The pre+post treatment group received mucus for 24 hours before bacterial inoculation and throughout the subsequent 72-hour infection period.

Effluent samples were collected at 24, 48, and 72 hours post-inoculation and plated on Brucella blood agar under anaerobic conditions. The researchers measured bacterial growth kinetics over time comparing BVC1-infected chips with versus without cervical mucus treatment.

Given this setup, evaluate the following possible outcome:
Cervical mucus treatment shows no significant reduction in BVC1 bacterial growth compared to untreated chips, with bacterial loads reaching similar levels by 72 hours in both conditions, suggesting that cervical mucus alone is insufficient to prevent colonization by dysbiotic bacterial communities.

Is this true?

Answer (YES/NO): NO